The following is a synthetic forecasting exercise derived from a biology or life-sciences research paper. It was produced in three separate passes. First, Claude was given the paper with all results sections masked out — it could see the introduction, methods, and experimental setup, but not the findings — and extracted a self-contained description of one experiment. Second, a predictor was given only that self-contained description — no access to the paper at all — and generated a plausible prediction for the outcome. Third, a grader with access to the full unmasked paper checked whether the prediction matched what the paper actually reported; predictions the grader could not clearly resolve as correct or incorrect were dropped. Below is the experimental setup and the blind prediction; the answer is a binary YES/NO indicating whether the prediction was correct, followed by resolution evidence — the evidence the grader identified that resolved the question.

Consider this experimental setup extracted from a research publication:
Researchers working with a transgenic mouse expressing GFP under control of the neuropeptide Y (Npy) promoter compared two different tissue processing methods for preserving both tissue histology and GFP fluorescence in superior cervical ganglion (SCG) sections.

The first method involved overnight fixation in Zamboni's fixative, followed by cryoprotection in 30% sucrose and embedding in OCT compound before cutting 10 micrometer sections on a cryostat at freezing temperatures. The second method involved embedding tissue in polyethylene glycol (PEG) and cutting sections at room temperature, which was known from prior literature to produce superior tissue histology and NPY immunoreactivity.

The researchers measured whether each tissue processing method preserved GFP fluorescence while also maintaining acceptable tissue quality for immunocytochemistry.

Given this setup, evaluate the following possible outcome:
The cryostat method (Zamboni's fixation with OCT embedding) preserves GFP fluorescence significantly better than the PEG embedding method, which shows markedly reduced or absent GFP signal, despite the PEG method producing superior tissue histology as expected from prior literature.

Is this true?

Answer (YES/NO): YES